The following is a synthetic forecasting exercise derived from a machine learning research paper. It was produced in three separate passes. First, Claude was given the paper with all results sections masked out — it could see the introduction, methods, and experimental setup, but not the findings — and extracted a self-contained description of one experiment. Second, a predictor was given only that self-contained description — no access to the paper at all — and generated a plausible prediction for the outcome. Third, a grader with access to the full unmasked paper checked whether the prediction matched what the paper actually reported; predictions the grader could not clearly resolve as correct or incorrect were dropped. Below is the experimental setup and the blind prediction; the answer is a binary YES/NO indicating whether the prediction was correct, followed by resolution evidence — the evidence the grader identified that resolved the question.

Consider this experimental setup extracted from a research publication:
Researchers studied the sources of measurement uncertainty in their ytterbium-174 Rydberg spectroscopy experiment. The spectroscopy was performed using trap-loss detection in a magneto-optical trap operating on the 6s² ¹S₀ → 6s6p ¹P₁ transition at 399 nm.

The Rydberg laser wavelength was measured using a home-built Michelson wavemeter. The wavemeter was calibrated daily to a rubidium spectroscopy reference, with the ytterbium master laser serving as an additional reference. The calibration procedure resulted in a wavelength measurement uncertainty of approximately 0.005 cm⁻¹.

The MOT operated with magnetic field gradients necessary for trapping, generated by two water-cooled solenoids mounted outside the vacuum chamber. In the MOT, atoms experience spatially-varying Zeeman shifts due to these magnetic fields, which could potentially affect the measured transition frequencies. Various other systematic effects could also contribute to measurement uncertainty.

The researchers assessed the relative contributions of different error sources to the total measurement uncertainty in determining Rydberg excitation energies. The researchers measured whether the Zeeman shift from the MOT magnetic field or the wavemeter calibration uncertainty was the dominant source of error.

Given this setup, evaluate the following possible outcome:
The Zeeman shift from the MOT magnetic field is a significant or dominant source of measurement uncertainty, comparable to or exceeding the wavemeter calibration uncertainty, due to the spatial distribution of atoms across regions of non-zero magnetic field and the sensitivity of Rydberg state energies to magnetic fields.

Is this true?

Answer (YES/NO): NO